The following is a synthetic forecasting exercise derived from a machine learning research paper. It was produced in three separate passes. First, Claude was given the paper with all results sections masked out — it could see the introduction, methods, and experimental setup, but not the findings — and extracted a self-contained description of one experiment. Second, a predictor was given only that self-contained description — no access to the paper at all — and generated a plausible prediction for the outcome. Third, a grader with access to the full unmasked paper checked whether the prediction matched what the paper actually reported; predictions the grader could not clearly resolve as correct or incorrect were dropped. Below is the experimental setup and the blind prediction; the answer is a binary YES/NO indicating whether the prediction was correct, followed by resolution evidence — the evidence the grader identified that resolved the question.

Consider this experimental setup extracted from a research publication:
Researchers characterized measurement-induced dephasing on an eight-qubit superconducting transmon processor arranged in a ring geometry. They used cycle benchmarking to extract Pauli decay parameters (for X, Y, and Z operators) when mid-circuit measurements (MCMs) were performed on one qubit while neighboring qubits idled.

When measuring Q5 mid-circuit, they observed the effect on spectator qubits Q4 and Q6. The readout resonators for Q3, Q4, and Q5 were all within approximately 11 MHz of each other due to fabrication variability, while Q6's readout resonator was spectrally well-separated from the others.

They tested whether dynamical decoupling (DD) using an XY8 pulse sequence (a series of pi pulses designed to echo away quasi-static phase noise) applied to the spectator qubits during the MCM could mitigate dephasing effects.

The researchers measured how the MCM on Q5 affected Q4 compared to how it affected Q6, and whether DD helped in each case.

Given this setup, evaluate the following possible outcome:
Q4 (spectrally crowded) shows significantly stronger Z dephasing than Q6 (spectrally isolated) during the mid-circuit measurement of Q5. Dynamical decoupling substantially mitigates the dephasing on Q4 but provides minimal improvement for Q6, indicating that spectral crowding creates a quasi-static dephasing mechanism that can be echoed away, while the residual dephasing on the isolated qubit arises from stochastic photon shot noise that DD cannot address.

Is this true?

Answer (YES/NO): NO